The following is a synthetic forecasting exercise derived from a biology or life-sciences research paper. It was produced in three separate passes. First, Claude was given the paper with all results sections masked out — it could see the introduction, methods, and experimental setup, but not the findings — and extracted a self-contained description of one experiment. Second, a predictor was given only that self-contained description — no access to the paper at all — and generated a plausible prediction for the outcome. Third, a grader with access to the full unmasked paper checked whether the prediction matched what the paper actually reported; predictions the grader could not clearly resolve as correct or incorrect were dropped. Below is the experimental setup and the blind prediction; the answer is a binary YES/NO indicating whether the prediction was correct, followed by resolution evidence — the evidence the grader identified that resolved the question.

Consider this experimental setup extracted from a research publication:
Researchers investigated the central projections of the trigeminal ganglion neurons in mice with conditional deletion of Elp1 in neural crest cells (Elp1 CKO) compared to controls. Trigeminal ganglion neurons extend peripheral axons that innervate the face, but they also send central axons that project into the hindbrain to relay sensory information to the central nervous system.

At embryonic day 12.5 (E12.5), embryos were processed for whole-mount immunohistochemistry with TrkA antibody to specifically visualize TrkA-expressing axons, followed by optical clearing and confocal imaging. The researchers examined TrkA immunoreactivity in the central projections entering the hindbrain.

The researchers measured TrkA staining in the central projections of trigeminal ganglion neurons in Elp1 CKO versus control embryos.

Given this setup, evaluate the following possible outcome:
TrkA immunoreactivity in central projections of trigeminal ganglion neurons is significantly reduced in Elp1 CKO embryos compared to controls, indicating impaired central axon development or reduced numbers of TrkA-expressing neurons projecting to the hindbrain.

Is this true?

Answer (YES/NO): YES